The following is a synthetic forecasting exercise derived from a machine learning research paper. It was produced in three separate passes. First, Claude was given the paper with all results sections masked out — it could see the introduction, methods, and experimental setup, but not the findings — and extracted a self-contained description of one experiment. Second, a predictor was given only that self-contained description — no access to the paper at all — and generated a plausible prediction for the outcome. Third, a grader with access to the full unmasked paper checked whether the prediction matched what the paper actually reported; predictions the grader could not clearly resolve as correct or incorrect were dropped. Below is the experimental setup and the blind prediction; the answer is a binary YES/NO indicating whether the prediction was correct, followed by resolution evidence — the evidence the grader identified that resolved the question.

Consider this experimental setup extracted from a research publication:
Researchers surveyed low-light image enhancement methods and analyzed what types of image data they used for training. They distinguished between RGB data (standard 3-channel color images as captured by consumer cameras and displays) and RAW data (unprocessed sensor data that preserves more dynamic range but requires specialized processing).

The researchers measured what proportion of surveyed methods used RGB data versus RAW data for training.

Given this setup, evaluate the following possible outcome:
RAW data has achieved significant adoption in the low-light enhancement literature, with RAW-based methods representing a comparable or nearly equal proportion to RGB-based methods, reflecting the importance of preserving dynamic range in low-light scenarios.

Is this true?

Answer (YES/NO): NO